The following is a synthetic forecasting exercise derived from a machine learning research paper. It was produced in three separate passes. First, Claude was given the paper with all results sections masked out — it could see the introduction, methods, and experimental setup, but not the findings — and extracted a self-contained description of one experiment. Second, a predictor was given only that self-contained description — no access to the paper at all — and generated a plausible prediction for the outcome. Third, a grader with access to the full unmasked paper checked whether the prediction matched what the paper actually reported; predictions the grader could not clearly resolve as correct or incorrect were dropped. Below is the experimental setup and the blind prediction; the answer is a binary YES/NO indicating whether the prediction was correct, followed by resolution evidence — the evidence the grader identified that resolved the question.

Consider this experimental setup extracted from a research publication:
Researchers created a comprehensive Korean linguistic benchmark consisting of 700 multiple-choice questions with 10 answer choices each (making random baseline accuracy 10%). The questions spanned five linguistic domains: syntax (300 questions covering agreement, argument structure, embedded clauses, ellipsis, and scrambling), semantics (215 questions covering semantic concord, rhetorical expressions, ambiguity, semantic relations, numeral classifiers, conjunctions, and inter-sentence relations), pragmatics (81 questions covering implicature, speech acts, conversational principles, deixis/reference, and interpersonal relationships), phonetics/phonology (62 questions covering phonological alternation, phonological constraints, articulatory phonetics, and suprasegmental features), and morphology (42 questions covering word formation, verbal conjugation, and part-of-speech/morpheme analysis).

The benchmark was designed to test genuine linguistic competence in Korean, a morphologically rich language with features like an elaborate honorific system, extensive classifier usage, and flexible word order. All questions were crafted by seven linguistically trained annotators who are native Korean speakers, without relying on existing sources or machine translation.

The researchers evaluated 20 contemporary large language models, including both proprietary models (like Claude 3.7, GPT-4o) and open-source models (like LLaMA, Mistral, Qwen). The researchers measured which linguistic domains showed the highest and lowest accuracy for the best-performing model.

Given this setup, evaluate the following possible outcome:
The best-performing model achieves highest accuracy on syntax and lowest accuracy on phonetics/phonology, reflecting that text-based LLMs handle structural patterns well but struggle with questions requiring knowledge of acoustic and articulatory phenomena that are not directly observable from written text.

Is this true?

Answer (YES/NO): NO